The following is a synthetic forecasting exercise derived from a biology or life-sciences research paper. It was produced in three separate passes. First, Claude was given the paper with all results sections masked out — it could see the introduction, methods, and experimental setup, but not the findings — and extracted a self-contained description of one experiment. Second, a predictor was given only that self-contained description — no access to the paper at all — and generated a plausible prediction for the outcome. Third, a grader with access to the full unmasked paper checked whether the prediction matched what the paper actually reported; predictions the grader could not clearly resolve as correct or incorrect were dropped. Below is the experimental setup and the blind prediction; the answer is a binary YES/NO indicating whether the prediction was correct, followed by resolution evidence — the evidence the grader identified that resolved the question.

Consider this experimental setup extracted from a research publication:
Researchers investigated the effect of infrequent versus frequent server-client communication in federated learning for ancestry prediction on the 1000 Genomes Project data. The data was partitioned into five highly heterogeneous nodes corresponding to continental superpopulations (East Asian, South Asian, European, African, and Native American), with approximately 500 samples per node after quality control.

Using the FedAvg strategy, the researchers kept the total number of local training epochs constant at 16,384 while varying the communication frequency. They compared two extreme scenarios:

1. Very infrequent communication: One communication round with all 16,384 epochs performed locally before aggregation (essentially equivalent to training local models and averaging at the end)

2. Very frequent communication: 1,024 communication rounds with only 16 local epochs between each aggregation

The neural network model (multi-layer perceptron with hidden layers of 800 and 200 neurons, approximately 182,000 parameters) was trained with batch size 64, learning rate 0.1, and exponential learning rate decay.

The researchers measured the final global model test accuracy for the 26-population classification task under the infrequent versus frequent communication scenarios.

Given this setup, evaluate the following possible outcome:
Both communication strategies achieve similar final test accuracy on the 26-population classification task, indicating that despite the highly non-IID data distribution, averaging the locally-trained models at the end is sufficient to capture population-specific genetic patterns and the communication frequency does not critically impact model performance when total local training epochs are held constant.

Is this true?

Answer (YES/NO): NO